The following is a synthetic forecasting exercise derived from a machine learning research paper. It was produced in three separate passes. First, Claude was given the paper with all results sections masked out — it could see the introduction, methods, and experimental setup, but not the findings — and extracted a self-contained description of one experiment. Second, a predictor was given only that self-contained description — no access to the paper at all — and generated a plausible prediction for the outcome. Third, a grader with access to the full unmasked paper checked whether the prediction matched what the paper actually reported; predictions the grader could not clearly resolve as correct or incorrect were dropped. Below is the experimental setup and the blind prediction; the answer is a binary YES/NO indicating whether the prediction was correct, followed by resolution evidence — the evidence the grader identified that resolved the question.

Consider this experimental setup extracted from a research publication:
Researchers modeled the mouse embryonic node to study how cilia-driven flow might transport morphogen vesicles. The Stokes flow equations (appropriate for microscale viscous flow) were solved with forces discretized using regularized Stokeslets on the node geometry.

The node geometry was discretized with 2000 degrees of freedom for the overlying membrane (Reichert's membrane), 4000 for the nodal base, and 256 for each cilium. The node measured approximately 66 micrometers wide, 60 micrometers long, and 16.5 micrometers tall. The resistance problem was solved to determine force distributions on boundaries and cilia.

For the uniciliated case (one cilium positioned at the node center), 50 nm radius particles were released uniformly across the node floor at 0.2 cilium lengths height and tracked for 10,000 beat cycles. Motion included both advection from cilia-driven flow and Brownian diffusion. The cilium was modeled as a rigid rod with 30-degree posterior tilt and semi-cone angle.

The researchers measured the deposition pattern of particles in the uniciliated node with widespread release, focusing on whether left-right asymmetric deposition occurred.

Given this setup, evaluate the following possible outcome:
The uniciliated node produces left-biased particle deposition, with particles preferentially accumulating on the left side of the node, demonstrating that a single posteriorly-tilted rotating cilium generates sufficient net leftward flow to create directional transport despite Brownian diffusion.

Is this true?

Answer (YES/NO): YES